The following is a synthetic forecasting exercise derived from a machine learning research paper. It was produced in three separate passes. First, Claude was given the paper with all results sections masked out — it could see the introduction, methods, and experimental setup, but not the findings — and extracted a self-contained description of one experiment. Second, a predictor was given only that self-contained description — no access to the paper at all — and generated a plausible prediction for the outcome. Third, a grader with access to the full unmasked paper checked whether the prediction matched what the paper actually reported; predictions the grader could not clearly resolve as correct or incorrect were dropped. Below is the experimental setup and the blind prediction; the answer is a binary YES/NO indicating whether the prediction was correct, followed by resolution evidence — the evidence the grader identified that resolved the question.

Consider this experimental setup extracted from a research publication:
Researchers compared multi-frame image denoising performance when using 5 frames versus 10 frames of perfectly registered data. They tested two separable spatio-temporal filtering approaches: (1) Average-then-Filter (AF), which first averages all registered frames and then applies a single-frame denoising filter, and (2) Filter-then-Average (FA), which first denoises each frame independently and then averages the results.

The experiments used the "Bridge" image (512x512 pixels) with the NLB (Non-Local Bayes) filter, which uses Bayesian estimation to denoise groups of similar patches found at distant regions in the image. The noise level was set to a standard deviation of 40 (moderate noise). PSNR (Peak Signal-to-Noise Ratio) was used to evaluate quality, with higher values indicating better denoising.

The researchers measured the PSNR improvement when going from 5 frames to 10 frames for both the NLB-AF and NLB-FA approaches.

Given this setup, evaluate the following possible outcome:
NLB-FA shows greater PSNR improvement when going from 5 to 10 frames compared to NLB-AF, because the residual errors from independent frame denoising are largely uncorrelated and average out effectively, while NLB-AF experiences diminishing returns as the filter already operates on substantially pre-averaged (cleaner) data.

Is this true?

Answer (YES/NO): NO